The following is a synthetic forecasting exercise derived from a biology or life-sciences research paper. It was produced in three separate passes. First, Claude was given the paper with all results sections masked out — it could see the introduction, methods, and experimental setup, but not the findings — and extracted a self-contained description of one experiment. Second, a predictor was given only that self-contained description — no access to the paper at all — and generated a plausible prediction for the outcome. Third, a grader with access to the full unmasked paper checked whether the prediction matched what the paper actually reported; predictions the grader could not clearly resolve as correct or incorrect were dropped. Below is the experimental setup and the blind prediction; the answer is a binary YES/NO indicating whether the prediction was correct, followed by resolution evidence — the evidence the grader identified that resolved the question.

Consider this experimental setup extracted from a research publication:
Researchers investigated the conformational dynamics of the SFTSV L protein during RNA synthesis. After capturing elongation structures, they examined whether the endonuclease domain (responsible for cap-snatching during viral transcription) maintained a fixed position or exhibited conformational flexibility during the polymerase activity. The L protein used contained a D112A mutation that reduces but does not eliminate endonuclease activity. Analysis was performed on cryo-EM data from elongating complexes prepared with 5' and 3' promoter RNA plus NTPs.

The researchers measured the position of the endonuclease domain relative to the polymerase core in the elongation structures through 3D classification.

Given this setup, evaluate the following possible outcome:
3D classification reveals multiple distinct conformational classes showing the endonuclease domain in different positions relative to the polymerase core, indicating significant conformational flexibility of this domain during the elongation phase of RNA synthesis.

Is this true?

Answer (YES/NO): YES